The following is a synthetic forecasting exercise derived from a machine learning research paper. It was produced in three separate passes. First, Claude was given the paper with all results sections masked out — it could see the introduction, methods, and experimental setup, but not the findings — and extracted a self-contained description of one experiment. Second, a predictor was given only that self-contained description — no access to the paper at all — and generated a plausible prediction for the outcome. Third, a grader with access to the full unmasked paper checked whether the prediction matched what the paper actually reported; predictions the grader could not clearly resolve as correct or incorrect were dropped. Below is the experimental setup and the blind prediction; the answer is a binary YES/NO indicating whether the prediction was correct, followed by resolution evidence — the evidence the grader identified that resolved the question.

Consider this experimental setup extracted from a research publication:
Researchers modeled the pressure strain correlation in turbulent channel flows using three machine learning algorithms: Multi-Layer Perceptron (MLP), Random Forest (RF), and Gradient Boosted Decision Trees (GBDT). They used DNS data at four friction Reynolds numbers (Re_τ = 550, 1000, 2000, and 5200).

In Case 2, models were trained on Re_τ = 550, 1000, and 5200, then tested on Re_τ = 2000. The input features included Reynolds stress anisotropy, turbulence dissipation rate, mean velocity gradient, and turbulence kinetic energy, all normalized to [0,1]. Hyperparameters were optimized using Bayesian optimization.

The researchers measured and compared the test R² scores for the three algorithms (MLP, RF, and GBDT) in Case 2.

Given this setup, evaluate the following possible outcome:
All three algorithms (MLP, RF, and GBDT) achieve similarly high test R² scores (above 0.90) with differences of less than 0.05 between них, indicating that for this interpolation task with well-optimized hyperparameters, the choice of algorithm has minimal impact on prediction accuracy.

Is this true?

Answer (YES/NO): YES